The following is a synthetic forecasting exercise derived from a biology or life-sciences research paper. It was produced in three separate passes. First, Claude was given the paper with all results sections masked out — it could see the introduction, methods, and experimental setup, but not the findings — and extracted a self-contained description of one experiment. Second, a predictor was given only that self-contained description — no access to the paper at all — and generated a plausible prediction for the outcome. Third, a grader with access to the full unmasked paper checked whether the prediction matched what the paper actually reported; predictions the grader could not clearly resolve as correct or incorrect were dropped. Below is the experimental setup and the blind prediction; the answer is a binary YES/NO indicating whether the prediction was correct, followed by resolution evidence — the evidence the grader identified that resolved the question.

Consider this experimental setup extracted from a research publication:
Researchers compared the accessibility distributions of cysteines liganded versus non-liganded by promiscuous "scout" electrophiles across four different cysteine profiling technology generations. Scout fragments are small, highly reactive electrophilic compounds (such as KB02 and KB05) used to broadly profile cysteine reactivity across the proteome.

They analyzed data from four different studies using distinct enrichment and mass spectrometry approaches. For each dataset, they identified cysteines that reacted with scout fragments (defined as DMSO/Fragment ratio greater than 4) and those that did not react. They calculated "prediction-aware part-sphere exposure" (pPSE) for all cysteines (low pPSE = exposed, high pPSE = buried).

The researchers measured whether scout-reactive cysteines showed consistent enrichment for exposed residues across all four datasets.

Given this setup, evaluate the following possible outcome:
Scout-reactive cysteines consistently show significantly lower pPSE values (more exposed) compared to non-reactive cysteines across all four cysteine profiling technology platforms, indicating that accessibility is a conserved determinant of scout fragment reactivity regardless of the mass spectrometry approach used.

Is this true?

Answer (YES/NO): NO